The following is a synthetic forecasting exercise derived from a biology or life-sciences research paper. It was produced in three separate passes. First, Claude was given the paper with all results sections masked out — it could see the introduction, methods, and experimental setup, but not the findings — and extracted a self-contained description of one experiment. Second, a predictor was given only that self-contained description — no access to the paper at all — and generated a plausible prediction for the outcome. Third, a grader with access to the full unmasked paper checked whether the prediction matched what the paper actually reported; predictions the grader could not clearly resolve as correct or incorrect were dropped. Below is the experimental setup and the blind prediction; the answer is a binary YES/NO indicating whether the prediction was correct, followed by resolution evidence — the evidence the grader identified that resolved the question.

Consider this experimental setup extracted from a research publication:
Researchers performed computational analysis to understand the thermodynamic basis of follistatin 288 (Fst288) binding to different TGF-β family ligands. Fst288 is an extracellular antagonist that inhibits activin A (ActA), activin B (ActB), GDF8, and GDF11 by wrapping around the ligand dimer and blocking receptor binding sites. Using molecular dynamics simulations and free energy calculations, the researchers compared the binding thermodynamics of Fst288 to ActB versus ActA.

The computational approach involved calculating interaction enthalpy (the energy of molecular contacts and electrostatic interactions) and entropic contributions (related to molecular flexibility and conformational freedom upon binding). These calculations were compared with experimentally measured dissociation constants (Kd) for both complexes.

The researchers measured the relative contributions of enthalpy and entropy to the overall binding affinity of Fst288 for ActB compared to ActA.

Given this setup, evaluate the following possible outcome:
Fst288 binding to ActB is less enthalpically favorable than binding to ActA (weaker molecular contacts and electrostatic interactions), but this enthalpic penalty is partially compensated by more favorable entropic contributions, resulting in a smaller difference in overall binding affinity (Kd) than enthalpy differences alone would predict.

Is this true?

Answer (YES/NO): NO